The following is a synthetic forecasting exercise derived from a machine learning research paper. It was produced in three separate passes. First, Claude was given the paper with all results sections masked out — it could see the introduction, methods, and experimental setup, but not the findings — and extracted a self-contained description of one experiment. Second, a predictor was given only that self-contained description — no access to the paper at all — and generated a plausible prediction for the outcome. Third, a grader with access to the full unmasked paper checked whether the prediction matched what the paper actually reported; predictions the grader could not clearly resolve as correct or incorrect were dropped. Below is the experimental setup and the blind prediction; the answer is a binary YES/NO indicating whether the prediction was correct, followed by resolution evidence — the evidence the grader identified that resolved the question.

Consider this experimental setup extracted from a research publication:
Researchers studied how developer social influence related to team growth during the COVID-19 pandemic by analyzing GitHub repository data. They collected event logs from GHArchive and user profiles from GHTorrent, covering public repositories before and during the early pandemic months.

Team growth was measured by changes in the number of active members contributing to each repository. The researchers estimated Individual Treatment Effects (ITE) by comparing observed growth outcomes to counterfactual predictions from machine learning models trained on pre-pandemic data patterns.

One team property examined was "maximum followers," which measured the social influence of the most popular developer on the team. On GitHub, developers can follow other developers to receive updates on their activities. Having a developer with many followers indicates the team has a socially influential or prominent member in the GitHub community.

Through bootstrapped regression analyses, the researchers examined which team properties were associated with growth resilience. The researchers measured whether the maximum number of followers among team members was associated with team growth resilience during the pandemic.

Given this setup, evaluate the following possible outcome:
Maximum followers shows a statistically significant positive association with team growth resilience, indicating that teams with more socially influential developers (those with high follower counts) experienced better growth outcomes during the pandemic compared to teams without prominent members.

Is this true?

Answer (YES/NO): YES